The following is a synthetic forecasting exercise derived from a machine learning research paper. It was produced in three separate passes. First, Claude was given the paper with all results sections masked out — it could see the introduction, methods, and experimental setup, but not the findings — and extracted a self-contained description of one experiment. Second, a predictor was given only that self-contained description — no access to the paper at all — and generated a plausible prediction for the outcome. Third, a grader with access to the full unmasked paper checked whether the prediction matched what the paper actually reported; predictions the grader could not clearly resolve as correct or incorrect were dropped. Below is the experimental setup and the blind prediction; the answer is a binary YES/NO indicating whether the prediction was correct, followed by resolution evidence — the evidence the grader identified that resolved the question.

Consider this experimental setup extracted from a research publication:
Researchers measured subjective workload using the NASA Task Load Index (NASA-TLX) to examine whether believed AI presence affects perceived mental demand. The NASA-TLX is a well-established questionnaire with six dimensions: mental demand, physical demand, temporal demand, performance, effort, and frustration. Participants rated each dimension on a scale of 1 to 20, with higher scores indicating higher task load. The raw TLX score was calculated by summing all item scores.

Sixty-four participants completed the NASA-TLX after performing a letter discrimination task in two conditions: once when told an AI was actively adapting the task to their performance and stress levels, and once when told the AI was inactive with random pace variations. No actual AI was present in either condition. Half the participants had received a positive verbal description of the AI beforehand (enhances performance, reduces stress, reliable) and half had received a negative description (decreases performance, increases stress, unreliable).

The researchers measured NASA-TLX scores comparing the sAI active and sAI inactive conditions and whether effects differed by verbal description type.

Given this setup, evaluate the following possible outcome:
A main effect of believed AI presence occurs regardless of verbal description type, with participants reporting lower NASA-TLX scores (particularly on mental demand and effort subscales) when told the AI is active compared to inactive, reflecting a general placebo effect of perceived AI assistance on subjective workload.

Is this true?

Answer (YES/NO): NO